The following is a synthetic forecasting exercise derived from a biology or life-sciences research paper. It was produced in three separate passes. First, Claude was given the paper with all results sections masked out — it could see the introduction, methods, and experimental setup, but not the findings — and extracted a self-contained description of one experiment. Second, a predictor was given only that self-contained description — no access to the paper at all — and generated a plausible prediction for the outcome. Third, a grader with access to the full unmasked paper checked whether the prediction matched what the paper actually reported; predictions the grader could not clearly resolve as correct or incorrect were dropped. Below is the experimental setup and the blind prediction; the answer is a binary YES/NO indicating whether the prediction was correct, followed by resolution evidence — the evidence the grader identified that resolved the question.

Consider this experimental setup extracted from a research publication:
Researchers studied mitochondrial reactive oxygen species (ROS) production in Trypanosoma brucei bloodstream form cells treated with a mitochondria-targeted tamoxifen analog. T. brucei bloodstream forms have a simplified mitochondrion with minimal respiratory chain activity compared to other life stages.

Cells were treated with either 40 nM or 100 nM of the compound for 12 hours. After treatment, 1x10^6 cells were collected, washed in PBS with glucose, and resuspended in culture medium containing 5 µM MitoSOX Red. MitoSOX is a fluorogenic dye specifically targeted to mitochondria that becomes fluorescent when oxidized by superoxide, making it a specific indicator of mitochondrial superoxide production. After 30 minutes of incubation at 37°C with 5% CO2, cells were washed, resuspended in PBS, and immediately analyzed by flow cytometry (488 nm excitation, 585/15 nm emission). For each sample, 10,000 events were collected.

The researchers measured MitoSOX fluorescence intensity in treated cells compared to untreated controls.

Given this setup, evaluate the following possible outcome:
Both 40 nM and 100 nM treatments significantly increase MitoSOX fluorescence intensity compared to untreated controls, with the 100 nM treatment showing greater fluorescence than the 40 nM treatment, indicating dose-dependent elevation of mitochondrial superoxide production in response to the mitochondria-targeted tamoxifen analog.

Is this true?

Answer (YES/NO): NO